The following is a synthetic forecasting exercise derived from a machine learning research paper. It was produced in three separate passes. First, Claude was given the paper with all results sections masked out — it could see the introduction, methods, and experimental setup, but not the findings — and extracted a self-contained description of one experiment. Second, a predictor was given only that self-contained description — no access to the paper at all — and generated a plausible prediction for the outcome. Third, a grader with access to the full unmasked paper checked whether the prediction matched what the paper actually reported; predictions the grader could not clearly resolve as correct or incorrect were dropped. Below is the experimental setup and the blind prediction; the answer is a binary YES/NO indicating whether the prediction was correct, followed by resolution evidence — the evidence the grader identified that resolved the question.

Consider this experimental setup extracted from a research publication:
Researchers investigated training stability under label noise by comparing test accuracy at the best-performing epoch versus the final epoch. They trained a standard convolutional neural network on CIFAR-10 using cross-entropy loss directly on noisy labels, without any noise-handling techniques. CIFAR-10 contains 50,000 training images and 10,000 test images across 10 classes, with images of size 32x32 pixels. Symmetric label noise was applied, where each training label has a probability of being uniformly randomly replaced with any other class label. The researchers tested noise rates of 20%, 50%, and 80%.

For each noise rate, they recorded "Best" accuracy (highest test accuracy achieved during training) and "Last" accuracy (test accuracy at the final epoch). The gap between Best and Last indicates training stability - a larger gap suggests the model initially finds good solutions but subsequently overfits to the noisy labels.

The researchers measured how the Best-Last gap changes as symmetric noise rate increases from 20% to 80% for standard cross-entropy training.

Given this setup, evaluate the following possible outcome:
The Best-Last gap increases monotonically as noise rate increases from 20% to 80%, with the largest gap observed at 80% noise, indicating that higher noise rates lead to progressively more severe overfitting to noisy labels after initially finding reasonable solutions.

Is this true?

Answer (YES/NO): YES